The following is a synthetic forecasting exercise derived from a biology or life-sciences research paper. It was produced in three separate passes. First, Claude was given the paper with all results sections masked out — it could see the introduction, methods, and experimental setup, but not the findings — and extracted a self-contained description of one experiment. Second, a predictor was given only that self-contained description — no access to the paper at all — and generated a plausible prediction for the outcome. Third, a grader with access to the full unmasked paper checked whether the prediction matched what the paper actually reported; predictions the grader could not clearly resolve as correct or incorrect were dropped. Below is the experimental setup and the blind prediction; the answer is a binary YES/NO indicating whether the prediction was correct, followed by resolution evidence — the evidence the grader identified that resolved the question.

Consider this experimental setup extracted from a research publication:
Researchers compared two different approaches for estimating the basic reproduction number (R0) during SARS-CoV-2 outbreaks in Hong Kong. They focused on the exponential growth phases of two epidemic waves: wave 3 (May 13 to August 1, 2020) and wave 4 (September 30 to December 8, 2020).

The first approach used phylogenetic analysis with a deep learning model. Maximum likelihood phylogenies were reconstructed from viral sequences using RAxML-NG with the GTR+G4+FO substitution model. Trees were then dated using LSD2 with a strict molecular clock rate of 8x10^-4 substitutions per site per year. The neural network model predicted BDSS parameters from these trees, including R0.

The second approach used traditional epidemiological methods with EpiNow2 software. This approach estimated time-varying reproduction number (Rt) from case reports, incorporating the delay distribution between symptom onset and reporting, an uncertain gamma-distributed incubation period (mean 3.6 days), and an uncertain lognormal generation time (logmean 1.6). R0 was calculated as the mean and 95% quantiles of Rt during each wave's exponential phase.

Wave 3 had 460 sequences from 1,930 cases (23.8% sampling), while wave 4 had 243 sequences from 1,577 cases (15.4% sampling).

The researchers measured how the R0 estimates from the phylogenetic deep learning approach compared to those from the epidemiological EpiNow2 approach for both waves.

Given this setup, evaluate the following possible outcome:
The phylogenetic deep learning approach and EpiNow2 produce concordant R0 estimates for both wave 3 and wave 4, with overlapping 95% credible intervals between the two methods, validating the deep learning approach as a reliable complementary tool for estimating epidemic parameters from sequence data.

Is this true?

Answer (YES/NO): NO